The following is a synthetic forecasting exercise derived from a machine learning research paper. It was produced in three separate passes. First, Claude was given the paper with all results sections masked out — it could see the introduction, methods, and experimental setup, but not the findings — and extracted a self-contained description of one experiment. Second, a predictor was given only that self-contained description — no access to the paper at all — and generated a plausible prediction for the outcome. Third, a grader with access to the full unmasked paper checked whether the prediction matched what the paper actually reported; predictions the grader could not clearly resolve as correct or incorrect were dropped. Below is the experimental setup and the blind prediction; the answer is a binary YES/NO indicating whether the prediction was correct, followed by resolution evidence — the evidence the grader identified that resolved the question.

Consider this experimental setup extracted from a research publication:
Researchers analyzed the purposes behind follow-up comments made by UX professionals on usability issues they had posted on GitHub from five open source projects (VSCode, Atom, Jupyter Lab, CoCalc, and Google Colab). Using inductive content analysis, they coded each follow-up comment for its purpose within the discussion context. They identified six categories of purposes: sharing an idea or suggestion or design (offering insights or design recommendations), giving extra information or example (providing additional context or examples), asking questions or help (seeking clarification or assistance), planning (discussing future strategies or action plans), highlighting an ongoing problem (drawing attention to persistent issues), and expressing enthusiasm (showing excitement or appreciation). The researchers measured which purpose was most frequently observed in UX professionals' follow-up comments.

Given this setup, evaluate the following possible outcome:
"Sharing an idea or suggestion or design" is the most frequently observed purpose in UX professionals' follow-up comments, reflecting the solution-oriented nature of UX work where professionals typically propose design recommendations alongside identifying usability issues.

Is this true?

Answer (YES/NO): YES